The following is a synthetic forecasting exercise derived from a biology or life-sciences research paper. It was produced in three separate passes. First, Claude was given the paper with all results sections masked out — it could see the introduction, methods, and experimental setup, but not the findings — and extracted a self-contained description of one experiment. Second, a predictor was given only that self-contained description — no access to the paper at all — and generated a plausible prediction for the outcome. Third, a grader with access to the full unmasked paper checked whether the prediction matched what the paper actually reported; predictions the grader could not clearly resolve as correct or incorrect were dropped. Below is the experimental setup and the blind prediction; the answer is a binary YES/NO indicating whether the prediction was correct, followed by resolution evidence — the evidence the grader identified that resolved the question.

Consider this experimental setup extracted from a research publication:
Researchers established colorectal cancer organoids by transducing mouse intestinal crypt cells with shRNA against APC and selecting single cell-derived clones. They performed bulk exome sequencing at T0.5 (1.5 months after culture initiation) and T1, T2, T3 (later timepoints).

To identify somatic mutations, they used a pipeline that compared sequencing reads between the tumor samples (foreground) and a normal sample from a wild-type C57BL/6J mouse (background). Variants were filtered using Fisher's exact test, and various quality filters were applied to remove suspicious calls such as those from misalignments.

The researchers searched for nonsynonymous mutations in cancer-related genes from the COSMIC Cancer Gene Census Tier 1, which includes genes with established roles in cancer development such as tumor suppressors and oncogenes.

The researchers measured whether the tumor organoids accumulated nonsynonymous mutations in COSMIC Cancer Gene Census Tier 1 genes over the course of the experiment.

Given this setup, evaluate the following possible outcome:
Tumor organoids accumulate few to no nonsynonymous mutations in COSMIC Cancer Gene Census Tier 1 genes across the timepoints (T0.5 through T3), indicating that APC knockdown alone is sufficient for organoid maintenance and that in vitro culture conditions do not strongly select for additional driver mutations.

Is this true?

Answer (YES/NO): NO